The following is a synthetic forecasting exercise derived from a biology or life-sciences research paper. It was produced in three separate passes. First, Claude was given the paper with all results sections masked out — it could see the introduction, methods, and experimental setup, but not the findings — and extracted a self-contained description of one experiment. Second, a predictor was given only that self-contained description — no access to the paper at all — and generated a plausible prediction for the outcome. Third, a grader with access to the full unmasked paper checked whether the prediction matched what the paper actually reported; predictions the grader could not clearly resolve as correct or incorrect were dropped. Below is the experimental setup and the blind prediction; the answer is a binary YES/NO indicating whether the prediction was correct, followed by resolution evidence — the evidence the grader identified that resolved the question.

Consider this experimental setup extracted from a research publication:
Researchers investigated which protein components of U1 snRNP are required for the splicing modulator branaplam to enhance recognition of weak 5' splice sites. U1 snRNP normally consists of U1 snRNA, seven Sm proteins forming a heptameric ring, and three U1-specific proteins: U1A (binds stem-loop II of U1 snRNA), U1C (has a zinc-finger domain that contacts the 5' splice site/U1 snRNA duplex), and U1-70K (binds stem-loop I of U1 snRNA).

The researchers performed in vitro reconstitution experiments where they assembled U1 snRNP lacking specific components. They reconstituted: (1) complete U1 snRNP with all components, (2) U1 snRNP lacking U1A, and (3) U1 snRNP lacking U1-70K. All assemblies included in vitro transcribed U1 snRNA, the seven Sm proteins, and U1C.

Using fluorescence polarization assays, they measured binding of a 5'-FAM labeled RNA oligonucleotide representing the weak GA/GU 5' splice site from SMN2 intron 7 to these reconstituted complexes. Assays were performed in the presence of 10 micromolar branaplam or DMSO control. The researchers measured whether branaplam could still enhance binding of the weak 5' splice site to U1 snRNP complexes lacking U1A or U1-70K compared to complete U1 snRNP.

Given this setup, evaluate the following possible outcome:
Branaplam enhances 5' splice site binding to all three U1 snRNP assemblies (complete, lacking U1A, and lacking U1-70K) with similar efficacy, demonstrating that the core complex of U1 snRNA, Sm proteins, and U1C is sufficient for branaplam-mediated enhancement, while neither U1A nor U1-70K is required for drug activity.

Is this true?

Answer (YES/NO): YES